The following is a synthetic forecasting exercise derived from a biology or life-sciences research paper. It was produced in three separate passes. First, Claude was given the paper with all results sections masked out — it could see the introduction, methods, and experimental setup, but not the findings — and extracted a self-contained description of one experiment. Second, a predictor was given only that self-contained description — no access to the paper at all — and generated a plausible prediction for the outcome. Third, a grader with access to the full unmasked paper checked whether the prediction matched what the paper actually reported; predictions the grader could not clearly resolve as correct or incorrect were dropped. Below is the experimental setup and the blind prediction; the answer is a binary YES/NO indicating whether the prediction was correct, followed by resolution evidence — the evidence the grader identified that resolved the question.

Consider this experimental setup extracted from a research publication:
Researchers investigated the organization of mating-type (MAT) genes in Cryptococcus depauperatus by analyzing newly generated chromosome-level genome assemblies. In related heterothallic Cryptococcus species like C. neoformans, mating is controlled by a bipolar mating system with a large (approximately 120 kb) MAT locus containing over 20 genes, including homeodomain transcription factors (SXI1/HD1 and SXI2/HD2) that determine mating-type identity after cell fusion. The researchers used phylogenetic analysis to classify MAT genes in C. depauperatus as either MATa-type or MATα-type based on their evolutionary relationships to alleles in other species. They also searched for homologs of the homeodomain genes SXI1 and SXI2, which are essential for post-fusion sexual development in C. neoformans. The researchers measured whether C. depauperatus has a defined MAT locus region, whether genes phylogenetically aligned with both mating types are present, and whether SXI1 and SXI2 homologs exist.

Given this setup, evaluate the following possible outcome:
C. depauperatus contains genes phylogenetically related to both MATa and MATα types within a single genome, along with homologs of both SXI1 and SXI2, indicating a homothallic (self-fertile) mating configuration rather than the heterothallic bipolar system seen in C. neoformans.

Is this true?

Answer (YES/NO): NO